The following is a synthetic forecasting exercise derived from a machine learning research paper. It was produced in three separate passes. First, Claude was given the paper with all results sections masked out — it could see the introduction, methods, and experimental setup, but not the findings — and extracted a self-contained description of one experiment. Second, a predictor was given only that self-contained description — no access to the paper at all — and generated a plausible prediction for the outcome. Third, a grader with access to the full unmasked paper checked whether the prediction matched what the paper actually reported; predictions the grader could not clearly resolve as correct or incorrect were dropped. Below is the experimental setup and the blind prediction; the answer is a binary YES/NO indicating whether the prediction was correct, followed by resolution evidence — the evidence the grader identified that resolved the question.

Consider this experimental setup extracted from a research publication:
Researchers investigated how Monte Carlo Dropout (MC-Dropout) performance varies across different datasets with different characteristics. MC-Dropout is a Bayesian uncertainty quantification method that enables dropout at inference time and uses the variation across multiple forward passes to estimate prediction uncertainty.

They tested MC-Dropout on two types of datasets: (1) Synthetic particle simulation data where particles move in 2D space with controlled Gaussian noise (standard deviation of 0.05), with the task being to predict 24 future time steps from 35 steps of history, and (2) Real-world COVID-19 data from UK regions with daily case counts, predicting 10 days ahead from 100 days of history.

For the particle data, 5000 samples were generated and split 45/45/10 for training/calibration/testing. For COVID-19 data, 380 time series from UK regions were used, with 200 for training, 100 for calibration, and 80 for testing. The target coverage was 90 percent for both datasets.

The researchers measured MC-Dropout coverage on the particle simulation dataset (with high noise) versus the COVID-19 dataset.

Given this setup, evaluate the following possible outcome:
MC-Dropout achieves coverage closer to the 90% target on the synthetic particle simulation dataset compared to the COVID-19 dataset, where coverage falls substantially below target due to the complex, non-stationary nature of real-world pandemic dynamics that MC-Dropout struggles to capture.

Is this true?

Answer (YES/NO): YES